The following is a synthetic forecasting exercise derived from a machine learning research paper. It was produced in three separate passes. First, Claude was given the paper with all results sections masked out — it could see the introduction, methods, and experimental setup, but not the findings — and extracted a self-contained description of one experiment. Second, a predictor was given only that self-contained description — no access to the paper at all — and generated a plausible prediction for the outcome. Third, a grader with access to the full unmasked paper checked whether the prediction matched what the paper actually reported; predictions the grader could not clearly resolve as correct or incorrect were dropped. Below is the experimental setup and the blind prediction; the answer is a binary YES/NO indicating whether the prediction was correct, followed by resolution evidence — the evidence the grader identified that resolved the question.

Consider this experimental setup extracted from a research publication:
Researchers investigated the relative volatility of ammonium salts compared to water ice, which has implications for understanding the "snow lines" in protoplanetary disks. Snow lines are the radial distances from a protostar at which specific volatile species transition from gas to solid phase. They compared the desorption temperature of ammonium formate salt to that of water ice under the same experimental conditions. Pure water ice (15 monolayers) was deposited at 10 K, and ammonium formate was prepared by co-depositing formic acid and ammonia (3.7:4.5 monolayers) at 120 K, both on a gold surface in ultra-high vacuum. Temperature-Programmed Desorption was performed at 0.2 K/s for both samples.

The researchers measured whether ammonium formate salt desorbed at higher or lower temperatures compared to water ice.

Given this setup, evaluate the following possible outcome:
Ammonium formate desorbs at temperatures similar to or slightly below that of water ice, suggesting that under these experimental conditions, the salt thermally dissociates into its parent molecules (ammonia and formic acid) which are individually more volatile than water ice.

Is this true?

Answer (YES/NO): NO